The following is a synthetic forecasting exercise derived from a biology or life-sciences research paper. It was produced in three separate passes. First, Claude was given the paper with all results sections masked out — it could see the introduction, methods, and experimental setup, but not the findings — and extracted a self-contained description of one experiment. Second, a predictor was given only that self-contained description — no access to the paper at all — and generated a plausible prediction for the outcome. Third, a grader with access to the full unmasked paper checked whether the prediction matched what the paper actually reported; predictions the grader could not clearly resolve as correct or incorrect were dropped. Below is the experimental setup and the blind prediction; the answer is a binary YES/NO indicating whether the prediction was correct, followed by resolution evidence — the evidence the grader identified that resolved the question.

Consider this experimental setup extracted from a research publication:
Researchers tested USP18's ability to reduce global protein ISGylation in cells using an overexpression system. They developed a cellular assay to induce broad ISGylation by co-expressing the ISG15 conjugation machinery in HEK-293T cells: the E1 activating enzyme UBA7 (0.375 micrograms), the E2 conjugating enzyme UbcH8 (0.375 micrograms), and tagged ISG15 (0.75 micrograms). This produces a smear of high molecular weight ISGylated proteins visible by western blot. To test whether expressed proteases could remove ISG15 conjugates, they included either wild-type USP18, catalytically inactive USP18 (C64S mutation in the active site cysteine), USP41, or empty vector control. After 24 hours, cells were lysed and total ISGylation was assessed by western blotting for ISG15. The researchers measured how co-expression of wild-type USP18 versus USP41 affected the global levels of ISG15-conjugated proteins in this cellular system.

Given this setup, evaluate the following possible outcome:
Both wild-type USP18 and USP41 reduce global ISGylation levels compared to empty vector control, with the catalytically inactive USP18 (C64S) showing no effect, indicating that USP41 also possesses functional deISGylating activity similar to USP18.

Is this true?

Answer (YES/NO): NO